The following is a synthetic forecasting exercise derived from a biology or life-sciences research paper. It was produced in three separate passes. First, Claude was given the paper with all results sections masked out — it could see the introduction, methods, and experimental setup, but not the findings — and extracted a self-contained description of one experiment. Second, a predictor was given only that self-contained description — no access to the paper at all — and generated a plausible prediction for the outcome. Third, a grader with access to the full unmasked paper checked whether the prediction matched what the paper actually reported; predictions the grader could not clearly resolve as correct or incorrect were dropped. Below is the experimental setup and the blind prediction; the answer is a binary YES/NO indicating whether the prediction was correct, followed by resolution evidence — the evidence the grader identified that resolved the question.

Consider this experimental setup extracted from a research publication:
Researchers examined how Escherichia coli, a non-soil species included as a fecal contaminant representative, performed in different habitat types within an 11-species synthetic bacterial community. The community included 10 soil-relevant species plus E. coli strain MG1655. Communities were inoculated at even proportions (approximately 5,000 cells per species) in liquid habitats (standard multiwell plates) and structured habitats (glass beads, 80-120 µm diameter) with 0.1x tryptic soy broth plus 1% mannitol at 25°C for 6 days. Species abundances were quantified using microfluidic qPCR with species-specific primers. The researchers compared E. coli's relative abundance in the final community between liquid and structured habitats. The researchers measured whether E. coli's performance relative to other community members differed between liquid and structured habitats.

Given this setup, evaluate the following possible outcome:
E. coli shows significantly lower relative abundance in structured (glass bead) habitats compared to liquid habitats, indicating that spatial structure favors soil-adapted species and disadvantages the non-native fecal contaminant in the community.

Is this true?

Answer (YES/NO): YES